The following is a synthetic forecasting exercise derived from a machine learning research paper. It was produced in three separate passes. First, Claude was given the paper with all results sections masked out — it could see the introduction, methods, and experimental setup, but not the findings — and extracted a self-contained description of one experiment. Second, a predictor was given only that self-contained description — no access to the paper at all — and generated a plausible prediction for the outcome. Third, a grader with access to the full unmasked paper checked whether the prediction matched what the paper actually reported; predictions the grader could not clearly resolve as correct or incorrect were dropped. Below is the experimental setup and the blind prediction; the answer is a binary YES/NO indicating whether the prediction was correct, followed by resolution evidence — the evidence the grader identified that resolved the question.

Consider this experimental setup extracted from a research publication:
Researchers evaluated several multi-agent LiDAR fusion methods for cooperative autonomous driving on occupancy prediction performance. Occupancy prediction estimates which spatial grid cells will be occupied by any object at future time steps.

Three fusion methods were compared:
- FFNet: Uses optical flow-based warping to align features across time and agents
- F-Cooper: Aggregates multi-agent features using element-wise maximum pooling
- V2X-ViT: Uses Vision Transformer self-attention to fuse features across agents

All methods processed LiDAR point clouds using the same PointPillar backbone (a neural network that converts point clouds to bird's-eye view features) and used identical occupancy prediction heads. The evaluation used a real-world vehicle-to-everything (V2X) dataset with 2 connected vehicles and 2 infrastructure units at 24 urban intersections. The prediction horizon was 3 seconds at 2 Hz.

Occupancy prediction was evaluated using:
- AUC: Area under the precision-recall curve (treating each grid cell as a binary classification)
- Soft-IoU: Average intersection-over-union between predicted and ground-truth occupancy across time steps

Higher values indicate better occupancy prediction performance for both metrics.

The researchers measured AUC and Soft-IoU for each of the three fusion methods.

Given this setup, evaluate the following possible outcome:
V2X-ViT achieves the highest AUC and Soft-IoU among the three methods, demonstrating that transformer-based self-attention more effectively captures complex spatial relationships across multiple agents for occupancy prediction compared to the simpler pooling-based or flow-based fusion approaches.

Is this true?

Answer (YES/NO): NO